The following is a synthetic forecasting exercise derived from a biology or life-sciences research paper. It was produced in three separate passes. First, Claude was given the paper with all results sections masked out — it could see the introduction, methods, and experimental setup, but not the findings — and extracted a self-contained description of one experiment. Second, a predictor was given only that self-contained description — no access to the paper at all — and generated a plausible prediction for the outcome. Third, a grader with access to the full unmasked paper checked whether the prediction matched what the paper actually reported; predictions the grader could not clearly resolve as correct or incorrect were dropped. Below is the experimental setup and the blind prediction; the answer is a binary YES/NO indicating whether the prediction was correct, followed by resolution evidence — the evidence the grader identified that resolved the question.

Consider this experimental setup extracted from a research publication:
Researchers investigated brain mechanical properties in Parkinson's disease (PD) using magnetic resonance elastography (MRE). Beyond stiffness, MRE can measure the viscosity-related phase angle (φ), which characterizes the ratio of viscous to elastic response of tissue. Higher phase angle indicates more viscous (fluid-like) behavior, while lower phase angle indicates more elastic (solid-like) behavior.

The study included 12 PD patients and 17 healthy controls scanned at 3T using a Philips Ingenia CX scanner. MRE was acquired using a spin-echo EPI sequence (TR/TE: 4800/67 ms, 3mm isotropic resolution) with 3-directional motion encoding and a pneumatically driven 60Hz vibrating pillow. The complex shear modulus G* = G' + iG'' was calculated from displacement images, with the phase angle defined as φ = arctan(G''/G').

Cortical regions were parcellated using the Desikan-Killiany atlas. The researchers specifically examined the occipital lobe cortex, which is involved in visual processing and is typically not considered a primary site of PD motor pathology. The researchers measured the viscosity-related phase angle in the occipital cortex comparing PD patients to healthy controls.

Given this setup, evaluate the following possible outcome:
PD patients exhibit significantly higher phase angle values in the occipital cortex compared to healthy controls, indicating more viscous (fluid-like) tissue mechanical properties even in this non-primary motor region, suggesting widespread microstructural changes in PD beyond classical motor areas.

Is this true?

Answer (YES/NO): NO